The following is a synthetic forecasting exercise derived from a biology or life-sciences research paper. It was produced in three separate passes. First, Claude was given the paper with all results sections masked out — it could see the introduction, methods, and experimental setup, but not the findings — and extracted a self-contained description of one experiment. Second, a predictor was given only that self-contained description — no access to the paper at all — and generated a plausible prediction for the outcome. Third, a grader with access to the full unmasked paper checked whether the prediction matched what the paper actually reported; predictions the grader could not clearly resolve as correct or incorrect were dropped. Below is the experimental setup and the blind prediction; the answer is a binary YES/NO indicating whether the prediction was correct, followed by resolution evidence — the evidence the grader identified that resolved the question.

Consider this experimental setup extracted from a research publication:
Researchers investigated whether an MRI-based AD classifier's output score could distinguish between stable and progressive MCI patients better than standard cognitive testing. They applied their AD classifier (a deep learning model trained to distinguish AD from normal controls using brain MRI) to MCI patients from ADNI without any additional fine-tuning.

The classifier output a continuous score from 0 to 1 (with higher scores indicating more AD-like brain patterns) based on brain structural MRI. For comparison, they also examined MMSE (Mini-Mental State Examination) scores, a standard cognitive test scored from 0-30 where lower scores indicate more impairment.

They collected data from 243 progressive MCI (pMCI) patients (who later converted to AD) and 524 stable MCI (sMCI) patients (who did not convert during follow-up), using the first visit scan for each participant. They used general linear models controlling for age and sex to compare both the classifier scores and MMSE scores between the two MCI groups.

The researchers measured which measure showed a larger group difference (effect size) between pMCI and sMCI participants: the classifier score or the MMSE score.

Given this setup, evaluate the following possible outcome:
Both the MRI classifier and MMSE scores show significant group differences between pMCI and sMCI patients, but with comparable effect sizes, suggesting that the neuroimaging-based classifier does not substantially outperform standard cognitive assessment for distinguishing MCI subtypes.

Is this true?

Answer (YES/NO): NO